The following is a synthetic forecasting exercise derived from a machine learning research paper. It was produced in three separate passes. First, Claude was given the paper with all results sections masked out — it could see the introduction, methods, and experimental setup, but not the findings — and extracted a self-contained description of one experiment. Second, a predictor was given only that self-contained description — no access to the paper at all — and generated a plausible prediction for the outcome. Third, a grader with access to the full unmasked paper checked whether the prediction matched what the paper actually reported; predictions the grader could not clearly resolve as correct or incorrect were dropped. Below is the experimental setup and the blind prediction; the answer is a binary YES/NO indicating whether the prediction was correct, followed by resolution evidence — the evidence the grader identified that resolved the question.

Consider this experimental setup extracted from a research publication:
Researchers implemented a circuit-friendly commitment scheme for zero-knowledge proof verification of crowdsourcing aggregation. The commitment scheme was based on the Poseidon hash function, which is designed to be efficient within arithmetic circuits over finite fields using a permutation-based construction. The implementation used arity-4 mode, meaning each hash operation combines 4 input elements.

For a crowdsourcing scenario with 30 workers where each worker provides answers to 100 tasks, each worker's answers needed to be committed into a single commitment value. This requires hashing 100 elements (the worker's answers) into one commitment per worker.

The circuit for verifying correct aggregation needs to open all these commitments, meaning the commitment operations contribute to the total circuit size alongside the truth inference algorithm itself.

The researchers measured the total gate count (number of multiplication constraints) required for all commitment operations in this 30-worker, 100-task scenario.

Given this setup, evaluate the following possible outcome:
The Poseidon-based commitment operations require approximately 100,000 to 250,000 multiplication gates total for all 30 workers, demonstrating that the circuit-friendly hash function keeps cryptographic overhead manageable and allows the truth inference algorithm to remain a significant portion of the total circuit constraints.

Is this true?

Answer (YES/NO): NO